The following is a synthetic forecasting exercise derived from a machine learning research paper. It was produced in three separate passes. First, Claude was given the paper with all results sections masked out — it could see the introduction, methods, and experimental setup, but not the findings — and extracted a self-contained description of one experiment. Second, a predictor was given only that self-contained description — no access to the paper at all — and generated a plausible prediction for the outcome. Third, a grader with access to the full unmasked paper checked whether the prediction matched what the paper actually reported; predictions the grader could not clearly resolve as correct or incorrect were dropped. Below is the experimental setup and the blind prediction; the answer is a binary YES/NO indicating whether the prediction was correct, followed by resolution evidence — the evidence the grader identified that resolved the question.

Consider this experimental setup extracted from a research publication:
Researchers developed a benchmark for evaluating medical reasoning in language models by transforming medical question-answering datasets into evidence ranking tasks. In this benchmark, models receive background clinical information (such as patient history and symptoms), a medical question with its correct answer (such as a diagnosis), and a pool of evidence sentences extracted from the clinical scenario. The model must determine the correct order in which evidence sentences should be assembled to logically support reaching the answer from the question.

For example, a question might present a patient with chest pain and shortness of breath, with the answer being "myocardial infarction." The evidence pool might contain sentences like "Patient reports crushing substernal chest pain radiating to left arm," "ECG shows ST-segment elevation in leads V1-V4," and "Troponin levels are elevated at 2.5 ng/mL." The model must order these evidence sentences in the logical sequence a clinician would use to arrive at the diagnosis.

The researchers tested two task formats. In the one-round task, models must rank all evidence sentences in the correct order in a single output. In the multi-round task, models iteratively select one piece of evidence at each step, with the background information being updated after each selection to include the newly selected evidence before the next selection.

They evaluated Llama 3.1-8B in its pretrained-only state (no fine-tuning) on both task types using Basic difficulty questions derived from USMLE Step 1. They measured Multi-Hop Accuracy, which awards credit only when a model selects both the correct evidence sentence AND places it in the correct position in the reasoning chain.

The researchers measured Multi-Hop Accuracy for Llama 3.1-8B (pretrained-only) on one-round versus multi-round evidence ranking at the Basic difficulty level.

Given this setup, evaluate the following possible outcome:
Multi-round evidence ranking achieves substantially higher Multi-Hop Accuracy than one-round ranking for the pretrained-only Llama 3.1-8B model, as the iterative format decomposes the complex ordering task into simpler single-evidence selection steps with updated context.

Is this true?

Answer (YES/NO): NO